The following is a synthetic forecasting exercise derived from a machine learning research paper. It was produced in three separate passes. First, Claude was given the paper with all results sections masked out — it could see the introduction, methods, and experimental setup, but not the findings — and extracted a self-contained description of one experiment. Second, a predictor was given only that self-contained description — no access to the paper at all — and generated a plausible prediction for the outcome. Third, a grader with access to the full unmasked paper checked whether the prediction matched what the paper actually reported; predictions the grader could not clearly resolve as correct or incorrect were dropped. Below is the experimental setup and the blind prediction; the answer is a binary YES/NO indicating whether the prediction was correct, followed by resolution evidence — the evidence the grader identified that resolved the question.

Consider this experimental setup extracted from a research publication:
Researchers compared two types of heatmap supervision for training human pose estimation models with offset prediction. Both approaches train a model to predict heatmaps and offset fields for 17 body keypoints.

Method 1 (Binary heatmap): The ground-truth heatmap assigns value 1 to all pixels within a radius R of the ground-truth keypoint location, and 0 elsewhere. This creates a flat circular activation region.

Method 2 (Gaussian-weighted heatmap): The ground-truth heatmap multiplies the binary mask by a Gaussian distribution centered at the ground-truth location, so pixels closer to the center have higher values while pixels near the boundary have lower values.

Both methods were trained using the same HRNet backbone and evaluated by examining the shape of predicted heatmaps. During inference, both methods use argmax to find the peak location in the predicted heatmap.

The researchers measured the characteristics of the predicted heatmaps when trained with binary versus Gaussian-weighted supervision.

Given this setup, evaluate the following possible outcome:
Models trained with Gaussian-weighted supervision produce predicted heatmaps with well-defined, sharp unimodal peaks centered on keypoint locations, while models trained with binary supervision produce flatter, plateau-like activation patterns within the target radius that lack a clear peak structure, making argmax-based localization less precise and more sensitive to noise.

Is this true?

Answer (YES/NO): NO